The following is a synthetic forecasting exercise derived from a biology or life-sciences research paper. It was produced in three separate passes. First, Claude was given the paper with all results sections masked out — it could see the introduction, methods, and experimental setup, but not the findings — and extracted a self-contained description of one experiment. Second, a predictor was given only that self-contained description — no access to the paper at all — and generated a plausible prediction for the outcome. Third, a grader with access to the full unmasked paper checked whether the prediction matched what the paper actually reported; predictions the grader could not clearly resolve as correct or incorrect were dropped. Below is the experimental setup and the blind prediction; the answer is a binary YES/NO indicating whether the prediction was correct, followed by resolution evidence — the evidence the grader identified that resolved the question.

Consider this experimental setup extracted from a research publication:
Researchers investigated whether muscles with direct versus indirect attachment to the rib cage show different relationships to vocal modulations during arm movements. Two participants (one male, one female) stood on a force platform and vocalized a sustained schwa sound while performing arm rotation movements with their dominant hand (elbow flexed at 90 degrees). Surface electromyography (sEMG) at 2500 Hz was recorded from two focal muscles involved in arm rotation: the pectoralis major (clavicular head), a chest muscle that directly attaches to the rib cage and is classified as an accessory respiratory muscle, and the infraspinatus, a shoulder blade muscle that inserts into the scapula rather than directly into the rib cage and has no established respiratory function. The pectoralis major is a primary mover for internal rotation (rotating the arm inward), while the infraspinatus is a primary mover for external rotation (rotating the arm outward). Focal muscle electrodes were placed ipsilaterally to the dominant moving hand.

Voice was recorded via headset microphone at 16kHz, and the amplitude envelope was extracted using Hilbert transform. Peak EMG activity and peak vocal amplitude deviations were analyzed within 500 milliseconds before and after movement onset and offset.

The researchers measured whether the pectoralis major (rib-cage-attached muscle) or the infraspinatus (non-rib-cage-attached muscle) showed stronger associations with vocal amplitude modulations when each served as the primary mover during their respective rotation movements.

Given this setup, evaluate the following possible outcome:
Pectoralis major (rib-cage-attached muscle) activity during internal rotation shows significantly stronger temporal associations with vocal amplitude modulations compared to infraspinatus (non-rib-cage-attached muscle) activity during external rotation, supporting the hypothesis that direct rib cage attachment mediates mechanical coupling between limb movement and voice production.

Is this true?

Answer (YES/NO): NO